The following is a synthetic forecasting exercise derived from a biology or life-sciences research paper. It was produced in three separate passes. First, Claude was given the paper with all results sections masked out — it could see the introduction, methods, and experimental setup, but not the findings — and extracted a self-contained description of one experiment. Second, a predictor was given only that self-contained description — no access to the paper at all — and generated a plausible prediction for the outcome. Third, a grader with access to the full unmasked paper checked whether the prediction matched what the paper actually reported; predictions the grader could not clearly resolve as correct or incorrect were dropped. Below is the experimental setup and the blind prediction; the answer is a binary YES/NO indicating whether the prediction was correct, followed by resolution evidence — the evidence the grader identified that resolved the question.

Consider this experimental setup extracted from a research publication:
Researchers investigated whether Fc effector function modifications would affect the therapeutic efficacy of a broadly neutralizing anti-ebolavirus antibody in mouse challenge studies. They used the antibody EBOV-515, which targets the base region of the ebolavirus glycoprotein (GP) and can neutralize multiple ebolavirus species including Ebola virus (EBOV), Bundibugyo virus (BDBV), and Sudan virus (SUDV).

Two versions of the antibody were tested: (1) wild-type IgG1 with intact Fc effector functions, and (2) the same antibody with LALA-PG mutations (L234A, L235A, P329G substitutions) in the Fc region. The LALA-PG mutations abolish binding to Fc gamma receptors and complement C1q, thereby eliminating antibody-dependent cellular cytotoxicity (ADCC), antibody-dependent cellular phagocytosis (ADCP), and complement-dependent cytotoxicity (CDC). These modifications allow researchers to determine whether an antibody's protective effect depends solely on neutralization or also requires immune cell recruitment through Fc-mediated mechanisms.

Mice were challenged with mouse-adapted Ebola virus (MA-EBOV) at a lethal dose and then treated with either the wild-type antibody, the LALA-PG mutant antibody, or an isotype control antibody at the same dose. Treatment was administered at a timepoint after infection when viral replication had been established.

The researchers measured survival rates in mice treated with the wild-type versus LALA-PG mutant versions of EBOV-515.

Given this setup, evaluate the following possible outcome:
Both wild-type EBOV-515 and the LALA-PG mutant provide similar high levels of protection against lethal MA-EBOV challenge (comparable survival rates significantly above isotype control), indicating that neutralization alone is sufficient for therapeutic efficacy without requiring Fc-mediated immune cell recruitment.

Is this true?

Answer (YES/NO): NO